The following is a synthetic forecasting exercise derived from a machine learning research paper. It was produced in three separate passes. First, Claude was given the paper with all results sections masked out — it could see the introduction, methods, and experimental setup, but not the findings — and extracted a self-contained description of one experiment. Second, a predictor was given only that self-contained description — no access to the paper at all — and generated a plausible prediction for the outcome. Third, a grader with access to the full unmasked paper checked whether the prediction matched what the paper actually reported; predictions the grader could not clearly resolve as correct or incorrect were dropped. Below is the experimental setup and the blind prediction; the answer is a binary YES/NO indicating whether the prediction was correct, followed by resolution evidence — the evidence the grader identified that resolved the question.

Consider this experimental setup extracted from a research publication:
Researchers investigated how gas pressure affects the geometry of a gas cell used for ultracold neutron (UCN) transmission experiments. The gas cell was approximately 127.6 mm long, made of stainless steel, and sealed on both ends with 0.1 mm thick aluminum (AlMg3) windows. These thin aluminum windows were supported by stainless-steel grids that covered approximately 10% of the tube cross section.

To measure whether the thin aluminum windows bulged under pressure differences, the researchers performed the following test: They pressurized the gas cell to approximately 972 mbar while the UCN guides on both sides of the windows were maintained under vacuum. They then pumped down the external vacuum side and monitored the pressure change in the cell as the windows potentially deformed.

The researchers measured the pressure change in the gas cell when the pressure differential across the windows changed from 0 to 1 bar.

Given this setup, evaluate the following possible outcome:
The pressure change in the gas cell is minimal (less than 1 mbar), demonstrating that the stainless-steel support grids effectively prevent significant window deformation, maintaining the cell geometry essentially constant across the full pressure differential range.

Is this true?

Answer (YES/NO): NO